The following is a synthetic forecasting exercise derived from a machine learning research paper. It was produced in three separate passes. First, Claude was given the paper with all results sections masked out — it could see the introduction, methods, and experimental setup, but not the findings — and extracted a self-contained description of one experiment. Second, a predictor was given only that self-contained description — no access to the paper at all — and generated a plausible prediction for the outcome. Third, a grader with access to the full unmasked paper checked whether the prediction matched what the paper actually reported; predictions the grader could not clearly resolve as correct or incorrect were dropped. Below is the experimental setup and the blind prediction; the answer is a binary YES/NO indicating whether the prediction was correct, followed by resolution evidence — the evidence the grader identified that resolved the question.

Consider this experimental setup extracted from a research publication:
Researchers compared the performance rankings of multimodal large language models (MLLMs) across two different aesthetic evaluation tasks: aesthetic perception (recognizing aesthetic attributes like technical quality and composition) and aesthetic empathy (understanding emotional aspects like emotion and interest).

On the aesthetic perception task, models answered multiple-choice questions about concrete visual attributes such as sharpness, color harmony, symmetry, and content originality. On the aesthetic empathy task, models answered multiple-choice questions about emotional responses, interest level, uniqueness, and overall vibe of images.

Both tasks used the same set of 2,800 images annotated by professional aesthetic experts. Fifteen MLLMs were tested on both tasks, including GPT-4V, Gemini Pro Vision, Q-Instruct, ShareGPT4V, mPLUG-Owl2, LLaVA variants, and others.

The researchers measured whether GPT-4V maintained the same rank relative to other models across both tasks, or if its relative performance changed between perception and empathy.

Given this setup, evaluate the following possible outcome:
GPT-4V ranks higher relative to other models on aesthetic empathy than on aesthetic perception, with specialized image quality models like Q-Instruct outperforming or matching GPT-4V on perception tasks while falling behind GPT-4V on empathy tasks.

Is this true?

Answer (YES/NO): NO